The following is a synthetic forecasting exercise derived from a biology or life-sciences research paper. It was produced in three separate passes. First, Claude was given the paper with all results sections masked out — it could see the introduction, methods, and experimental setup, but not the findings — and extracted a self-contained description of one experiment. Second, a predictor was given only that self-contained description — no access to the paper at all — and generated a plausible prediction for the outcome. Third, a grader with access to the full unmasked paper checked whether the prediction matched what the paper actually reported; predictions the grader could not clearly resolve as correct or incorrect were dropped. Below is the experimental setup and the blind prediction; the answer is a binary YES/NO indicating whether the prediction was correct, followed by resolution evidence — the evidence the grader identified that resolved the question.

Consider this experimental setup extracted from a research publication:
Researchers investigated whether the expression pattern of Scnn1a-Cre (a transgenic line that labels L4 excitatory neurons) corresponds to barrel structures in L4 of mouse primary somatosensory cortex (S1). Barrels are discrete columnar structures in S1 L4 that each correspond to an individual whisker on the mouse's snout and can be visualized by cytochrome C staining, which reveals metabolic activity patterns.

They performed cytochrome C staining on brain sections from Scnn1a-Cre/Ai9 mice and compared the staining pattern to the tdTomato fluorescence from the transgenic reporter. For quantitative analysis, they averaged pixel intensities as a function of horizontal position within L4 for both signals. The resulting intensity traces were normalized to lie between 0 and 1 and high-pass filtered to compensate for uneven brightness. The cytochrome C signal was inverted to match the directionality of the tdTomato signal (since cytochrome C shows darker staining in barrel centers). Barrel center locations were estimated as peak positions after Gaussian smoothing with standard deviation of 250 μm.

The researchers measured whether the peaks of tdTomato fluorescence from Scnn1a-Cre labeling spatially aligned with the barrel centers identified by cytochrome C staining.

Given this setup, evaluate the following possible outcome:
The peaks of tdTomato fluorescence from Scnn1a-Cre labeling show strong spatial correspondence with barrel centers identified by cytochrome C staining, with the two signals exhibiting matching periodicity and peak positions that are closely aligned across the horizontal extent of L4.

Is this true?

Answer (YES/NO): YES